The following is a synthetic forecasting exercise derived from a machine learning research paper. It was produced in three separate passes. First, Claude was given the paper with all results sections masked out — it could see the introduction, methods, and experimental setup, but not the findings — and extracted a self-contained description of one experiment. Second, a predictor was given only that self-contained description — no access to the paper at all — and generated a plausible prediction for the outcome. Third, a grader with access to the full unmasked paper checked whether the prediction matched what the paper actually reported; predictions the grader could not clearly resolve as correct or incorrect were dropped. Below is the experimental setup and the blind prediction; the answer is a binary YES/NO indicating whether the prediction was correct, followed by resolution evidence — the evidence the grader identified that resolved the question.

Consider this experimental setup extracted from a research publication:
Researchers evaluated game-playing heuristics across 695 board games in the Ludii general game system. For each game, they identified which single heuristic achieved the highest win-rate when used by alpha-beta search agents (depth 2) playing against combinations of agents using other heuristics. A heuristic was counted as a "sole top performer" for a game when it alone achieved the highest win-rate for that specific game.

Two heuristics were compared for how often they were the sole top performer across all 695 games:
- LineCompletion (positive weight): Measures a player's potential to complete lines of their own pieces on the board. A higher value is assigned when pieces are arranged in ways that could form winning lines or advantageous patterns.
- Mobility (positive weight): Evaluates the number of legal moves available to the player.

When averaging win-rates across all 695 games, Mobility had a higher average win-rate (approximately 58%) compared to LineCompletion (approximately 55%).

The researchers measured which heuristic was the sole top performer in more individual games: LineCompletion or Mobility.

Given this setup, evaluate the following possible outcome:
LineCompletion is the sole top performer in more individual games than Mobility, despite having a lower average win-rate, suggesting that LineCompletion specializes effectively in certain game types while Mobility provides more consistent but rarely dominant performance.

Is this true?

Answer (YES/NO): YES